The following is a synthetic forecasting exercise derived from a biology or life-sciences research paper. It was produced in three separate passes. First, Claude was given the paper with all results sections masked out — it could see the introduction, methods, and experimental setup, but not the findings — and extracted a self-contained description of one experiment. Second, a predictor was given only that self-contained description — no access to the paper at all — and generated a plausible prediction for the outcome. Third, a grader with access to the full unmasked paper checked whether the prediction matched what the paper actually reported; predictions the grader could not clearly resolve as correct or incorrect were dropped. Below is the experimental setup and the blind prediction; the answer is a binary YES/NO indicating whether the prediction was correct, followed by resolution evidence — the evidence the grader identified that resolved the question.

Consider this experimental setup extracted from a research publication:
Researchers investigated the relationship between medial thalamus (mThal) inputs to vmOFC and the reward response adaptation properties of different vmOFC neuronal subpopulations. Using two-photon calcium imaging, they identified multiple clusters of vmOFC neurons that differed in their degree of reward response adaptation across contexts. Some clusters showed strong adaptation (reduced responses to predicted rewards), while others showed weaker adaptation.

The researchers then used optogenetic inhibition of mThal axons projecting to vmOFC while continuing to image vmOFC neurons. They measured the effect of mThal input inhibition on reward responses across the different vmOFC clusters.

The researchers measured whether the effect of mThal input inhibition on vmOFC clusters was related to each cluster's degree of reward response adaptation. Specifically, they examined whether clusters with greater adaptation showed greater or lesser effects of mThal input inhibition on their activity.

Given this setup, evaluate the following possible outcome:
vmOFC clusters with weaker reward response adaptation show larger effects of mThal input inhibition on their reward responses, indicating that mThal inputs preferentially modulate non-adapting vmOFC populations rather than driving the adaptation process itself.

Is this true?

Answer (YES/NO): NO